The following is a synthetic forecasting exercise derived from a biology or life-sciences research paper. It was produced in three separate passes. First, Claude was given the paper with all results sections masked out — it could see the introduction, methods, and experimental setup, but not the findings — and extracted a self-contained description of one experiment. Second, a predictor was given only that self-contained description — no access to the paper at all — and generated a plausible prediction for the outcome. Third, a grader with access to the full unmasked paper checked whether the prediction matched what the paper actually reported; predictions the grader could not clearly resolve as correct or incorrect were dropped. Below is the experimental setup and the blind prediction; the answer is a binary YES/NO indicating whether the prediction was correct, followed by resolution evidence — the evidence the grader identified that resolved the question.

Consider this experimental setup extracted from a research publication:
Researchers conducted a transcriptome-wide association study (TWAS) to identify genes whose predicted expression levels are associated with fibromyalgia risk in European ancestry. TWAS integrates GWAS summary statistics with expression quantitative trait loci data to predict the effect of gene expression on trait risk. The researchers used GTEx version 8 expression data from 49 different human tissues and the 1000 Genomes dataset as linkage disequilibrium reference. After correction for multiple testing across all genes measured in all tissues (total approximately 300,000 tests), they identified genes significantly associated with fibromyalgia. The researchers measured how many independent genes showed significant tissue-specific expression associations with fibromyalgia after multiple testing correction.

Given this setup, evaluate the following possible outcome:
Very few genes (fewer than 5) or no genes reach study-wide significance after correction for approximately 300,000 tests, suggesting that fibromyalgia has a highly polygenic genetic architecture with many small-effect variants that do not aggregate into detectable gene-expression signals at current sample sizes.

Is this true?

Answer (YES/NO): YES